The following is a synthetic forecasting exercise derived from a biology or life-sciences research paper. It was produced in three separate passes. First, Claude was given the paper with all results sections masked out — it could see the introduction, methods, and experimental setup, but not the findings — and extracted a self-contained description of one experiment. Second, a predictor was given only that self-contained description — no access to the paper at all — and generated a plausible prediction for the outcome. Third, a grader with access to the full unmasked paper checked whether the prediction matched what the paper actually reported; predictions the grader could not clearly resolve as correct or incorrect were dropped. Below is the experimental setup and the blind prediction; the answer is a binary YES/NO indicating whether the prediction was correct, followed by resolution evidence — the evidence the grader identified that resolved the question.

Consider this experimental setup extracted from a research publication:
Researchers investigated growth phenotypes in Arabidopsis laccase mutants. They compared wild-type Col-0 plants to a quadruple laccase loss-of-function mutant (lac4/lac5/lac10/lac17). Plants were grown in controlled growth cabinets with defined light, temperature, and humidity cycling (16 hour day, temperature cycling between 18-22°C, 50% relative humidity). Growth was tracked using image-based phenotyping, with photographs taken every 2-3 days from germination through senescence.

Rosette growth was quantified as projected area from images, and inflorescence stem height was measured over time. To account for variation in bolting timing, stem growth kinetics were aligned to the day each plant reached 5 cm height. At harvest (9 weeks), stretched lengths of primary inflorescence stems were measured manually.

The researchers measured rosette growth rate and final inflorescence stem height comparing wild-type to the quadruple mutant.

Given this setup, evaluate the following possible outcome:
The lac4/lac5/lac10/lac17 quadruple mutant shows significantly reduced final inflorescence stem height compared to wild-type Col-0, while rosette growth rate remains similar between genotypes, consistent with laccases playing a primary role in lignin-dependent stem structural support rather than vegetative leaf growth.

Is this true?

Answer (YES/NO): YES